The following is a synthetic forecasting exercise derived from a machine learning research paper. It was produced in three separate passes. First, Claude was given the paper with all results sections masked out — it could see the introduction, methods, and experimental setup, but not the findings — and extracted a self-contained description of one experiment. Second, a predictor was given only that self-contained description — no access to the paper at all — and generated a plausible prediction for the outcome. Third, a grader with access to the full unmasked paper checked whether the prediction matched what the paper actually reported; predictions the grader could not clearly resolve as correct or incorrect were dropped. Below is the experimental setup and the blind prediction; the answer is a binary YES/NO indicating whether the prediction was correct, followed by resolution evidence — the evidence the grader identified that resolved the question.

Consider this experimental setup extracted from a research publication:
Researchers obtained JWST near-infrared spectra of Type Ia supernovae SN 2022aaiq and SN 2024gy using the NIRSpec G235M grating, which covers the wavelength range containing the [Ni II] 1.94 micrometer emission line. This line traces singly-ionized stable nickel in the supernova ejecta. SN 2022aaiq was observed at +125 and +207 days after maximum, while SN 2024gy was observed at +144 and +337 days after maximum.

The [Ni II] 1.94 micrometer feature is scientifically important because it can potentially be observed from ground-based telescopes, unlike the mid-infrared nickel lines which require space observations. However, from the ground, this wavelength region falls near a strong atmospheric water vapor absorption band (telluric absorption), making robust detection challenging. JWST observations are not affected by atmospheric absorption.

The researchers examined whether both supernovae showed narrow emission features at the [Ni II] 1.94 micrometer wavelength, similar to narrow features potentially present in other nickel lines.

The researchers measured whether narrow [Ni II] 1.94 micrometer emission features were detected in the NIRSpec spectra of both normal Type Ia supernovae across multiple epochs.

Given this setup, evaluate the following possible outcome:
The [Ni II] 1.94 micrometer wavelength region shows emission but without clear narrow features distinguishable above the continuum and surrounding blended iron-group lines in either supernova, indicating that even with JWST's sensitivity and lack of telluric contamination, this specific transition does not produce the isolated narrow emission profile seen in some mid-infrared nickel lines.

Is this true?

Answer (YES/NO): NO